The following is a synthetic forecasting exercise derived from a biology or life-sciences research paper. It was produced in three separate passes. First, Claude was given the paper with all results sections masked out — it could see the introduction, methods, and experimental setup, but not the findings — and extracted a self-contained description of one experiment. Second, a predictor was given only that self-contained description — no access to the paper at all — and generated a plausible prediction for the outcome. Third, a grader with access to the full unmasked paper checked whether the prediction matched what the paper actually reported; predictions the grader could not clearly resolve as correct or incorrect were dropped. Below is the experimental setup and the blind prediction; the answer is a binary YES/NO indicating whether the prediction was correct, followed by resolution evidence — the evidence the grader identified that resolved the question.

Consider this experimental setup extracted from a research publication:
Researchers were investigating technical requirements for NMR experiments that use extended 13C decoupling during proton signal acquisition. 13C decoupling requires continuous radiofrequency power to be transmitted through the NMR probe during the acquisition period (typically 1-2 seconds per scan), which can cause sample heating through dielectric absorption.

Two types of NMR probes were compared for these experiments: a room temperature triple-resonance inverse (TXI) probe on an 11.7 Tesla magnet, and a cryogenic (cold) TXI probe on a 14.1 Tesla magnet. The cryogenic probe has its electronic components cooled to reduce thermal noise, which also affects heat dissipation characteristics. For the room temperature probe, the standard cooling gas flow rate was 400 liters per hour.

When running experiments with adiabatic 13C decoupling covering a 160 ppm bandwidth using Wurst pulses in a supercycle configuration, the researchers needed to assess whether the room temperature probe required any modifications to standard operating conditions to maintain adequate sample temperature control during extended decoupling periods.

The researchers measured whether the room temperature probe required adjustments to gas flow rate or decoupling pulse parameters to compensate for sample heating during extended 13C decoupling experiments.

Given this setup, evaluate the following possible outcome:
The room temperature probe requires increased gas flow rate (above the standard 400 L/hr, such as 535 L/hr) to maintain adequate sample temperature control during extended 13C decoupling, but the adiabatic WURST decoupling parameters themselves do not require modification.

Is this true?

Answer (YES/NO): NO